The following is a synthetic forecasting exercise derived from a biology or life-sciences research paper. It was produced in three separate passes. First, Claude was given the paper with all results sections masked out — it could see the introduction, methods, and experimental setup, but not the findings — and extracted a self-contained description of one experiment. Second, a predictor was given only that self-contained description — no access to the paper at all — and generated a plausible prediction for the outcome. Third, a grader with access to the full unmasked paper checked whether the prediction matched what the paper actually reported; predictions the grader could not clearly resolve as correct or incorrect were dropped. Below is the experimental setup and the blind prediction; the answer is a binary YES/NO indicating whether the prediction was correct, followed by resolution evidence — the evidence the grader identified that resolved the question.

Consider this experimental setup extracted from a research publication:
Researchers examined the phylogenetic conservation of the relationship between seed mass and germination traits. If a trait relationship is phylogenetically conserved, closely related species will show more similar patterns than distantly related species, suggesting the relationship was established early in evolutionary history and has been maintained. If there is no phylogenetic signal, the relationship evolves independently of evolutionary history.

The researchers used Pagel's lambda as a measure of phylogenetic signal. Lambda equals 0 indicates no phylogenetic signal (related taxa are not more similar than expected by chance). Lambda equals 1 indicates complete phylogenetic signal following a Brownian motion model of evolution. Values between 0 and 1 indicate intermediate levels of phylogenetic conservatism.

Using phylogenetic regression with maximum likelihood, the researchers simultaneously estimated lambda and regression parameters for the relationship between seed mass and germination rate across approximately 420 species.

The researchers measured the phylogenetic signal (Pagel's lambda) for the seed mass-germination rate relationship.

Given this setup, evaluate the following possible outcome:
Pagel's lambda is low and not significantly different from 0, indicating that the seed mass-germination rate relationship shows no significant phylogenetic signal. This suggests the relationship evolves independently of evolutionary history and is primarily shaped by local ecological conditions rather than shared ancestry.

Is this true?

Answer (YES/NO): NO